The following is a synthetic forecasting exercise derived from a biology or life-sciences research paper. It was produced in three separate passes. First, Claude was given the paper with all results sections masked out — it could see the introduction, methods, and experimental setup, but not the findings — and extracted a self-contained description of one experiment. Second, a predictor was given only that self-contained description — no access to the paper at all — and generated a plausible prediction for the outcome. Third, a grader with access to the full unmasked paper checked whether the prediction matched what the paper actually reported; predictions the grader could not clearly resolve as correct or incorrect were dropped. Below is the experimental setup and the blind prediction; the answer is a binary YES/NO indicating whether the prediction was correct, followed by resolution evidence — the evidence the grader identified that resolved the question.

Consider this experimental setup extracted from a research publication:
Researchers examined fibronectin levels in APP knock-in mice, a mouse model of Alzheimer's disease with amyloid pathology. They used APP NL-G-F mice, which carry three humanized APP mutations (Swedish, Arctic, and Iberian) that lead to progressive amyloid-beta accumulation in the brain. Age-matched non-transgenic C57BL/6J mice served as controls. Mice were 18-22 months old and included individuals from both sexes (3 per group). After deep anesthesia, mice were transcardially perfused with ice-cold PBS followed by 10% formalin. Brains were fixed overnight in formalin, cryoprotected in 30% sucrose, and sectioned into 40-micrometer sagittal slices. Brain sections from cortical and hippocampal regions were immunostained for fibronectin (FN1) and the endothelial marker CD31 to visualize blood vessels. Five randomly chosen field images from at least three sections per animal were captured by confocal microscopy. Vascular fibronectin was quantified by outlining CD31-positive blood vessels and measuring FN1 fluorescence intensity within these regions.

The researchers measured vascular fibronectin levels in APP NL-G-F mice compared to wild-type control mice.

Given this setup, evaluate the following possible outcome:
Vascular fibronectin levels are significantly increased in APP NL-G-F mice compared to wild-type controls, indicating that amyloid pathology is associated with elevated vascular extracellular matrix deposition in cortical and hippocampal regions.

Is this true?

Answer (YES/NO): YES